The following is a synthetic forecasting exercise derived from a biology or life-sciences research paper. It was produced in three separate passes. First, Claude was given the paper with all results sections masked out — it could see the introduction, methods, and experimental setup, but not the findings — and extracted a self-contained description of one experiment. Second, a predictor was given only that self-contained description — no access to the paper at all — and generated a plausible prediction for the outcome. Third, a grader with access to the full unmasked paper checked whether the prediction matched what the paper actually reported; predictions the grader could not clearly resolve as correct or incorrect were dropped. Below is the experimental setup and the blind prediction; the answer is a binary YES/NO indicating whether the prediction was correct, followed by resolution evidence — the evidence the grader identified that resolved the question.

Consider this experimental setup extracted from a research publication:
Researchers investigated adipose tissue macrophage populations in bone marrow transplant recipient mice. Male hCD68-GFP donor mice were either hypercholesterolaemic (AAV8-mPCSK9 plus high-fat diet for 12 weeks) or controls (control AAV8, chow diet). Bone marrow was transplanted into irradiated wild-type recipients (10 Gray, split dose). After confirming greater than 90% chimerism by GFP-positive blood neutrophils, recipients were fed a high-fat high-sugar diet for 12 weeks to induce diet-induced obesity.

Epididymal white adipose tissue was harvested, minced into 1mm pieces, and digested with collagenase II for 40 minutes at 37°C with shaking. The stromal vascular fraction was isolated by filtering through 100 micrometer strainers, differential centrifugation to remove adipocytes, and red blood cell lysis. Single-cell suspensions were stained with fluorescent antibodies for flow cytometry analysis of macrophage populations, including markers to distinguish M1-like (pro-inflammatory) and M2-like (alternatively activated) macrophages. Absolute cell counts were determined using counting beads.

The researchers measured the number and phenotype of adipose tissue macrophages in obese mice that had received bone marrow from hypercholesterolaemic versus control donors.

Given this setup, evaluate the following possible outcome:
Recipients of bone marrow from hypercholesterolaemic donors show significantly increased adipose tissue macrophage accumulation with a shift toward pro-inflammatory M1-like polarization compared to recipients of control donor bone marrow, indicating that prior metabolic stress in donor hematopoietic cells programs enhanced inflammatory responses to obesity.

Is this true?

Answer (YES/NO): NO